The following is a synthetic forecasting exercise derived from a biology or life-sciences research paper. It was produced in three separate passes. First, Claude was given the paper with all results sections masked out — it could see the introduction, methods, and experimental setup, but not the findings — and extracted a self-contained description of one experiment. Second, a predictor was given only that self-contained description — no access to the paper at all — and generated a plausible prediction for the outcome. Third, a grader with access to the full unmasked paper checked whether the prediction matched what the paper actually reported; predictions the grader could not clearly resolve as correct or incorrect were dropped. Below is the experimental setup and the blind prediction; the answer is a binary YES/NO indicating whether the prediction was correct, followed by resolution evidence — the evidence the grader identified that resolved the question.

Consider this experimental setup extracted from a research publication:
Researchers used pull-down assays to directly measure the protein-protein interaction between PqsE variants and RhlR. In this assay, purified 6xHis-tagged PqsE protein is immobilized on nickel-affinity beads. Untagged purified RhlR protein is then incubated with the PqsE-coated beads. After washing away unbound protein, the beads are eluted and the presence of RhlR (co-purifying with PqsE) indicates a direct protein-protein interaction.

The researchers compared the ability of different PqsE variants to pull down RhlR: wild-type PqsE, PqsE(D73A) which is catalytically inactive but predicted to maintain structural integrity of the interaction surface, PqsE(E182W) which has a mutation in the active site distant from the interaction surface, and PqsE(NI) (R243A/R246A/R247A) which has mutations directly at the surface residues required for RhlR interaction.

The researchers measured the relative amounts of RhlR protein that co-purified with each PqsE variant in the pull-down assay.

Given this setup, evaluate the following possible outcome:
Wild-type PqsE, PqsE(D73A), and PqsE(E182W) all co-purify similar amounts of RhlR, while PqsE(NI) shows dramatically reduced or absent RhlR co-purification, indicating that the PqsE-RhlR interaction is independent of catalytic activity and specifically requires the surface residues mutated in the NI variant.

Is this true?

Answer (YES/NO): NO